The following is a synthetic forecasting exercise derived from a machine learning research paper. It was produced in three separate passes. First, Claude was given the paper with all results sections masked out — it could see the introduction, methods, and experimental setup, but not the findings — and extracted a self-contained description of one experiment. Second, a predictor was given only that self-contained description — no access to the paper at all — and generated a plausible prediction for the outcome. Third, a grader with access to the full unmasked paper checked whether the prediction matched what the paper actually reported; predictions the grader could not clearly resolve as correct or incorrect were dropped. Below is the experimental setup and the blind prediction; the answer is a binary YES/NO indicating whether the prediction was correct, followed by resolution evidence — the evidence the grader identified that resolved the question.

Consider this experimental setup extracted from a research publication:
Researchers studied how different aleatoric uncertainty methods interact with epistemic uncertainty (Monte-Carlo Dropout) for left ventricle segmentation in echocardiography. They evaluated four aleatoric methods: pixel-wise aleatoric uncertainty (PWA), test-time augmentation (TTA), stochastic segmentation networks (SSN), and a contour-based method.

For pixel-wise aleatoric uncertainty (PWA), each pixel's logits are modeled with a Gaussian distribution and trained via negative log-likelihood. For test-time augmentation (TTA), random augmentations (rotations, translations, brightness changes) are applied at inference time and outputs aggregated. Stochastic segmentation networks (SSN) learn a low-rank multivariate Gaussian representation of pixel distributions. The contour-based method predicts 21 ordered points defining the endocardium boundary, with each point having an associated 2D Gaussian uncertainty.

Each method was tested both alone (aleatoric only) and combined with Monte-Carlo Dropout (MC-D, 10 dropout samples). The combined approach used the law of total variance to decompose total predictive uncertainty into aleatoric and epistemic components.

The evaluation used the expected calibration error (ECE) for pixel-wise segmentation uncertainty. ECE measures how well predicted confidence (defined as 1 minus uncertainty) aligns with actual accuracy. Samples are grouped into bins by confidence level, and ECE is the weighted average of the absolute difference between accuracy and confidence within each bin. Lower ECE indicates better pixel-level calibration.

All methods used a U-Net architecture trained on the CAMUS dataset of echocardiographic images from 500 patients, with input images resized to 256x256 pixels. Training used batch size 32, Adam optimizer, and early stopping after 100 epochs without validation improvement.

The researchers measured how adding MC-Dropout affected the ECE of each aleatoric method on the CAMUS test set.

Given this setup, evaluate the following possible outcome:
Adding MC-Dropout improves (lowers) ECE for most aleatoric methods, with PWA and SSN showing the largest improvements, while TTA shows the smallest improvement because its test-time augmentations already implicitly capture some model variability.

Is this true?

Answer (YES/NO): NO